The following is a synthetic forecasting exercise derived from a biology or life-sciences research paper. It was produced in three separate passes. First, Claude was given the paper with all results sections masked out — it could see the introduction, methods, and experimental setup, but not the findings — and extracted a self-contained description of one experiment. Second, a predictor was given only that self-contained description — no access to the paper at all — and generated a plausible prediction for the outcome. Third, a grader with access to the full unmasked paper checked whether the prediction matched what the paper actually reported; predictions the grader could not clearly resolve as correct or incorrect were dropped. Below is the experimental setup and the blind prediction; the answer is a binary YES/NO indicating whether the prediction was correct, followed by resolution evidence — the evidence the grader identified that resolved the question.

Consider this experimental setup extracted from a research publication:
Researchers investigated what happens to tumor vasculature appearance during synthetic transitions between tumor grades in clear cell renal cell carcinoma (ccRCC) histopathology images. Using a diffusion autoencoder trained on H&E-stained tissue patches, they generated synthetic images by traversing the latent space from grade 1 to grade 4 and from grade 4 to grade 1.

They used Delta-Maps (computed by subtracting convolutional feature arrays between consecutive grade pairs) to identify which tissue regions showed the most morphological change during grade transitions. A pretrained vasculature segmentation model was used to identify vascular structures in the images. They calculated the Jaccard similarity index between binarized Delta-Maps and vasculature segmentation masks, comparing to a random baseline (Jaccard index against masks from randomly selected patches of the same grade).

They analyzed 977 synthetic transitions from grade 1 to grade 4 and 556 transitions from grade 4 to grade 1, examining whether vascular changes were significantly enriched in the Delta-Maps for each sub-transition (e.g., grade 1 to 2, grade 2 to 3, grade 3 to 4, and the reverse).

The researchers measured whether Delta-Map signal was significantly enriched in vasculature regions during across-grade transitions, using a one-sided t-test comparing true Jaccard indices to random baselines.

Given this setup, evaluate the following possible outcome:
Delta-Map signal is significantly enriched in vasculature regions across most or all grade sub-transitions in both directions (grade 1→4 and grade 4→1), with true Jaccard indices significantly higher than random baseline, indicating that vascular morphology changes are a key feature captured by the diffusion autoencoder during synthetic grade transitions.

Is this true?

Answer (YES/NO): NO